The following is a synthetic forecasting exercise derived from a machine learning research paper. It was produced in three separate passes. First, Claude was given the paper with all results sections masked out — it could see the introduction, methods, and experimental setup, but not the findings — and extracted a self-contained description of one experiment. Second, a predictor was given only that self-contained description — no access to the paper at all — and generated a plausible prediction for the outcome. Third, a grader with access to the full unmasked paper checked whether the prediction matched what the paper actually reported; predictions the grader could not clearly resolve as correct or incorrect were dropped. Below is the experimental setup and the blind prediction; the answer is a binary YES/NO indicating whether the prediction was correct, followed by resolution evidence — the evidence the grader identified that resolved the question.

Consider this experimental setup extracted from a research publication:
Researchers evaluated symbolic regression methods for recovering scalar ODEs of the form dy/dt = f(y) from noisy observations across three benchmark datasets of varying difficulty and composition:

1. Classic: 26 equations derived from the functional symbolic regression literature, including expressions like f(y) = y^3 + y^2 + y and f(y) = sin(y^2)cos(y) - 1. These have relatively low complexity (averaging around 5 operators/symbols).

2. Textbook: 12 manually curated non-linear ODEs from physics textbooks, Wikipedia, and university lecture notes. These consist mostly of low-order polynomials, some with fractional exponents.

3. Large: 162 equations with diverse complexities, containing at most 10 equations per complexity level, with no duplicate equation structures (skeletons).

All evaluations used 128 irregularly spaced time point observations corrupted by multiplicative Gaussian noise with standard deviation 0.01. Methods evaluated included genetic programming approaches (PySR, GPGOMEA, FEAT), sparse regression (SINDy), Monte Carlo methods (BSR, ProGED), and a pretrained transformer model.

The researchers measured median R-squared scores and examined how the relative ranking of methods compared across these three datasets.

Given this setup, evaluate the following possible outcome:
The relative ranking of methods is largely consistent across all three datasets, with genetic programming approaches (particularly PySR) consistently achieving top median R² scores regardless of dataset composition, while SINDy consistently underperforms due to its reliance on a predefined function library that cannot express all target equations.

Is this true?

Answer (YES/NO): NO